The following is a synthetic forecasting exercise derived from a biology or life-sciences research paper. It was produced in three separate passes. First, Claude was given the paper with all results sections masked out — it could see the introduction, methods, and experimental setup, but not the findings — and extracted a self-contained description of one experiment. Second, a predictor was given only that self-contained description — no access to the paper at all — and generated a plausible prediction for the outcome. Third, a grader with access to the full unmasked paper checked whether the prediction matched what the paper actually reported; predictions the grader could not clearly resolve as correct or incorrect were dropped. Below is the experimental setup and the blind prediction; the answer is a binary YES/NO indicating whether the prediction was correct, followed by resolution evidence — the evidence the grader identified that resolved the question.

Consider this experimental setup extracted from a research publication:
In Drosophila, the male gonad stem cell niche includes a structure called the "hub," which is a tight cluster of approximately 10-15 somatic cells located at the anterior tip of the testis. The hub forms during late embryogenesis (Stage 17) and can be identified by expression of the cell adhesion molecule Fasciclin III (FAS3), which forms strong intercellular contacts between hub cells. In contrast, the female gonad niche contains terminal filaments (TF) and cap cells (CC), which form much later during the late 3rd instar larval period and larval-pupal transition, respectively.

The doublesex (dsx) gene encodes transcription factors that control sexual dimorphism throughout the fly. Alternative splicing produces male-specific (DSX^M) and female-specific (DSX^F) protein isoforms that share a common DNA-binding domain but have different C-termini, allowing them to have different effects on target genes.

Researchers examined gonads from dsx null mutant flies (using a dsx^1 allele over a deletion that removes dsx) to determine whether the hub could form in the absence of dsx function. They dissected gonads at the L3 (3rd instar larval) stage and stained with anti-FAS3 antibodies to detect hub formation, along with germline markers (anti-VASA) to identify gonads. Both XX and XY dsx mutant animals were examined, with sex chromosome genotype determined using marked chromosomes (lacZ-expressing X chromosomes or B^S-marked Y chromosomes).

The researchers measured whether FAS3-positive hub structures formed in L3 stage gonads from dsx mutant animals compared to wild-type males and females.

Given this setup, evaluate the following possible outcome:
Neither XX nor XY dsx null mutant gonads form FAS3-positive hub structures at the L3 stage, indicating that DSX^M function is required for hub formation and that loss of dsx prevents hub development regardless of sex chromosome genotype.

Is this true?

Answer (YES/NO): NO